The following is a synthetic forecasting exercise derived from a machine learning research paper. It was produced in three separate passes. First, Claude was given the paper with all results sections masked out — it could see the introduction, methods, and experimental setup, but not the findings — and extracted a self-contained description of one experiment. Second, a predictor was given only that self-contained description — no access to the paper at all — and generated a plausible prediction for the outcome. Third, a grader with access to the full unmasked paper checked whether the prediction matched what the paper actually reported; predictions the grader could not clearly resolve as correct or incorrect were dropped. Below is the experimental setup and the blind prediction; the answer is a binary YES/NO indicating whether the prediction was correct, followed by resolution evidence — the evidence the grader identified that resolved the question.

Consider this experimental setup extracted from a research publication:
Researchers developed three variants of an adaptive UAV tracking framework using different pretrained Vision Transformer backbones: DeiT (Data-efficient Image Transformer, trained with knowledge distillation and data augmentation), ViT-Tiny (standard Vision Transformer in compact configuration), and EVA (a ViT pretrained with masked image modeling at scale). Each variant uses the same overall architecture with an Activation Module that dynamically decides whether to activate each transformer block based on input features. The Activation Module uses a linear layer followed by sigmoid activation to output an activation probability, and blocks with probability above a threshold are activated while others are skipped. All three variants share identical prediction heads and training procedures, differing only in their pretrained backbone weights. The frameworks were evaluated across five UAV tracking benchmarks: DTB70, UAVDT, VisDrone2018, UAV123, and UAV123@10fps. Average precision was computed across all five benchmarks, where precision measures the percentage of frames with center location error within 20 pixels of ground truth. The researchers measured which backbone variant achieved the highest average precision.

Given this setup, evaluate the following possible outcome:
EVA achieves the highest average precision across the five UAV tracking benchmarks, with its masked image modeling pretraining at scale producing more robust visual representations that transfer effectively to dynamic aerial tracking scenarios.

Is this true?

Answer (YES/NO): NO